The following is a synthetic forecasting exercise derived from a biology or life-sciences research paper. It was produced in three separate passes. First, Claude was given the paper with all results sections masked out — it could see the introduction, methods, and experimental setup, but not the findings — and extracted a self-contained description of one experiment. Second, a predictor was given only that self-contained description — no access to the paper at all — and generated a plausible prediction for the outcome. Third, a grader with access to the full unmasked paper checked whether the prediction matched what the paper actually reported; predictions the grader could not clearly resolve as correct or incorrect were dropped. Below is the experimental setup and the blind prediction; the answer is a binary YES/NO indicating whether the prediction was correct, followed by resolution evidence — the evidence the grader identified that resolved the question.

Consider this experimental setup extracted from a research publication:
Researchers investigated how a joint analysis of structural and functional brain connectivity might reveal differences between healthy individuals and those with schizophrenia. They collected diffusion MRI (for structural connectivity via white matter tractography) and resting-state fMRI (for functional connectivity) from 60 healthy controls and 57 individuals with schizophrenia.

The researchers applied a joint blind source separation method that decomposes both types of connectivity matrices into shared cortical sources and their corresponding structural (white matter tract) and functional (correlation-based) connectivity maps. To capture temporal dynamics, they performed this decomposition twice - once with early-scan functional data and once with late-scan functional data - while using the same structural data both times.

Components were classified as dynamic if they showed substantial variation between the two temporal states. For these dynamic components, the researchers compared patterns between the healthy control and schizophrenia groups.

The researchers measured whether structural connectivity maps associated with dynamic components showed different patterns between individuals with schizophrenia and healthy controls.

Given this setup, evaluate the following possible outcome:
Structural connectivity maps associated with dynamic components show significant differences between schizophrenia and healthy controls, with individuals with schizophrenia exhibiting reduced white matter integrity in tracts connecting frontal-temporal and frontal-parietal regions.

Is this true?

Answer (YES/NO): NO